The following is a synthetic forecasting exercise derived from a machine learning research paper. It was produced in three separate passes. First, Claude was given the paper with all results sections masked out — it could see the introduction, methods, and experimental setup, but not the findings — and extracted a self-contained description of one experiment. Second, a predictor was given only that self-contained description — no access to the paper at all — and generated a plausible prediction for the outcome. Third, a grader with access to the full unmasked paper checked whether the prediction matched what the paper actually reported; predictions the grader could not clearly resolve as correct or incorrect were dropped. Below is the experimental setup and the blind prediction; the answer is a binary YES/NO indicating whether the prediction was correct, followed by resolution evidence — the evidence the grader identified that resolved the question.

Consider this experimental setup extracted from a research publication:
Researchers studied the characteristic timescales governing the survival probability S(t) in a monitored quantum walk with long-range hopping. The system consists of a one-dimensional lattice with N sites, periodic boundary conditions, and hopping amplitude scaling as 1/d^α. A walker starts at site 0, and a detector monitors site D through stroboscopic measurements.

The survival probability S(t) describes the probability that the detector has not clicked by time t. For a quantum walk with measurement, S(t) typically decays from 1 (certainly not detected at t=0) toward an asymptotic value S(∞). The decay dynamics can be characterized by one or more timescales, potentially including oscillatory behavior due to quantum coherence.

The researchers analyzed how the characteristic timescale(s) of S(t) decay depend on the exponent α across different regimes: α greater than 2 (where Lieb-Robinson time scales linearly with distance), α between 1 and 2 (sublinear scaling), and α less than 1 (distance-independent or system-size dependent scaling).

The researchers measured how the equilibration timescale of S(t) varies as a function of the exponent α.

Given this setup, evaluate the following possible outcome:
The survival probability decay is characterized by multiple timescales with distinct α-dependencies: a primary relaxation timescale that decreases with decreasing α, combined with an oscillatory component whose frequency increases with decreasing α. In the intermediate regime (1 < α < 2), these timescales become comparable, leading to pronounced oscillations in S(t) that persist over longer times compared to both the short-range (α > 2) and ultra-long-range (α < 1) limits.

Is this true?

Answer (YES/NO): NO